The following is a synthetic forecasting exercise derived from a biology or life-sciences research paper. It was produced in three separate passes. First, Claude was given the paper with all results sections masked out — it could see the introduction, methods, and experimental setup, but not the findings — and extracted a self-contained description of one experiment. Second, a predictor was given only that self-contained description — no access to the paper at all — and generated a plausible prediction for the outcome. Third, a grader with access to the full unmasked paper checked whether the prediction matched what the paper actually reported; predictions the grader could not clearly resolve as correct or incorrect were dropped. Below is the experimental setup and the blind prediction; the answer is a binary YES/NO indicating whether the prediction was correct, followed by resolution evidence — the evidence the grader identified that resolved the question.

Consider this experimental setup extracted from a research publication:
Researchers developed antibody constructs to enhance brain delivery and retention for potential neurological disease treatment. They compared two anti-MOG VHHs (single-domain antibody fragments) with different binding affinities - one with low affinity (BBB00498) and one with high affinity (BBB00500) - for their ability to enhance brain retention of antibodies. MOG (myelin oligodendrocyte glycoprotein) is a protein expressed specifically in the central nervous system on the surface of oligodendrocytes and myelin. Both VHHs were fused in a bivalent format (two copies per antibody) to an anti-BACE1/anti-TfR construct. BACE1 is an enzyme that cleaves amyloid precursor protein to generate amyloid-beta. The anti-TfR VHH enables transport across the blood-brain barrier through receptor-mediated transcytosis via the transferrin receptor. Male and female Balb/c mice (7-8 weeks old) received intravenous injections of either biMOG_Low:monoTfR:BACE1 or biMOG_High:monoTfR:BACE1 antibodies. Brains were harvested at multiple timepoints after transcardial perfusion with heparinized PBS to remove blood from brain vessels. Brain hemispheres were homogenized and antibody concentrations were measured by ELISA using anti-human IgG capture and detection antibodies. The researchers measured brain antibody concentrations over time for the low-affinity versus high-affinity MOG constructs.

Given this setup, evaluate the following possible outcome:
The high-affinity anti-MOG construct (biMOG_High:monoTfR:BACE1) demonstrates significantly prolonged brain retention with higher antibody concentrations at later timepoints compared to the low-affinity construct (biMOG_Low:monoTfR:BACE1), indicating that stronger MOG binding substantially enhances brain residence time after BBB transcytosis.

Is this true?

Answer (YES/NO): NO